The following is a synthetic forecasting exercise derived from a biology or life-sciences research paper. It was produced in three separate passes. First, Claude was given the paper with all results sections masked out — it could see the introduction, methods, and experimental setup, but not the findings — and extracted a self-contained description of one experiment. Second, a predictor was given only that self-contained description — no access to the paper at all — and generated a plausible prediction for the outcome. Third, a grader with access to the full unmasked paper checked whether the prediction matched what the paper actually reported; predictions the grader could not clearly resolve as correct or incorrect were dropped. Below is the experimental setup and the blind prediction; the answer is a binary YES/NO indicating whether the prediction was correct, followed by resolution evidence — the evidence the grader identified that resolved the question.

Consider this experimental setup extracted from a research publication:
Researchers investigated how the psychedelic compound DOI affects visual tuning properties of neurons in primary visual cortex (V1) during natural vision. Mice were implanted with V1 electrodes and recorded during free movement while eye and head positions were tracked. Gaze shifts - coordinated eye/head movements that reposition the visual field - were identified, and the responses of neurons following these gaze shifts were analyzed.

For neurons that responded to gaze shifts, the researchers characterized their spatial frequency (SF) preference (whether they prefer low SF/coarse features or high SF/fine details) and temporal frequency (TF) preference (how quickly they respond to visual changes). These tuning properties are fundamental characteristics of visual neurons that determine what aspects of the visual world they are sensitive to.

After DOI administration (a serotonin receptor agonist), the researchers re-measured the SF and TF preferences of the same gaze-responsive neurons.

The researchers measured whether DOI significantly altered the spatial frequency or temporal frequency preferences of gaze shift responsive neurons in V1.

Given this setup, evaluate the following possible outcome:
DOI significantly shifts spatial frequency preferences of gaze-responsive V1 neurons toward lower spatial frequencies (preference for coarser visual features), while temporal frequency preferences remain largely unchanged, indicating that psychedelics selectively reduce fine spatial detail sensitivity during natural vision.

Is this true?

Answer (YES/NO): NO